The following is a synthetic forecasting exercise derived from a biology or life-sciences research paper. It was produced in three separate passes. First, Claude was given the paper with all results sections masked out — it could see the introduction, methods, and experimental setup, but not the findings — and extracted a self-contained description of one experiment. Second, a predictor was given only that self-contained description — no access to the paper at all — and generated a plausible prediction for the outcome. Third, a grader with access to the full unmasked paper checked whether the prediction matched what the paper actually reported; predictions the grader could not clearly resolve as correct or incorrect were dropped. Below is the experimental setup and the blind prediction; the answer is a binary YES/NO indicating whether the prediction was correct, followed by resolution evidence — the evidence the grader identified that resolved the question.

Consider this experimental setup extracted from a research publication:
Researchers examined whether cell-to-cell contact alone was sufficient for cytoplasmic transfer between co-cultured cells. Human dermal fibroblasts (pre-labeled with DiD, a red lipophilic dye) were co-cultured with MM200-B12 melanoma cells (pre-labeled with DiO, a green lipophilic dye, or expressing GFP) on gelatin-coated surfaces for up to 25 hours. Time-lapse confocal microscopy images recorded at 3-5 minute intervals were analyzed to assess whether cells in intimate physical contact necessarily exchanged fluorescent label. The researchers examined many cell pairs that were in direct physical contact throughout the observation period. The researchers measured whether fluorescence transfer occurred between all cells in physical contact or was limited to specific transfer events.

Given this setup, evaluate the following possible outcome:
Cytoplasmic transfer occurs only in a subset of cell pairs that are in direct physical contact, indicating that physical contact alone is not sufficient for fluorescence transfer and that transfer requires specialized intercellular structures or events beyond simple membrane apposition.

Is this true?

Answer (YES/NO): YES